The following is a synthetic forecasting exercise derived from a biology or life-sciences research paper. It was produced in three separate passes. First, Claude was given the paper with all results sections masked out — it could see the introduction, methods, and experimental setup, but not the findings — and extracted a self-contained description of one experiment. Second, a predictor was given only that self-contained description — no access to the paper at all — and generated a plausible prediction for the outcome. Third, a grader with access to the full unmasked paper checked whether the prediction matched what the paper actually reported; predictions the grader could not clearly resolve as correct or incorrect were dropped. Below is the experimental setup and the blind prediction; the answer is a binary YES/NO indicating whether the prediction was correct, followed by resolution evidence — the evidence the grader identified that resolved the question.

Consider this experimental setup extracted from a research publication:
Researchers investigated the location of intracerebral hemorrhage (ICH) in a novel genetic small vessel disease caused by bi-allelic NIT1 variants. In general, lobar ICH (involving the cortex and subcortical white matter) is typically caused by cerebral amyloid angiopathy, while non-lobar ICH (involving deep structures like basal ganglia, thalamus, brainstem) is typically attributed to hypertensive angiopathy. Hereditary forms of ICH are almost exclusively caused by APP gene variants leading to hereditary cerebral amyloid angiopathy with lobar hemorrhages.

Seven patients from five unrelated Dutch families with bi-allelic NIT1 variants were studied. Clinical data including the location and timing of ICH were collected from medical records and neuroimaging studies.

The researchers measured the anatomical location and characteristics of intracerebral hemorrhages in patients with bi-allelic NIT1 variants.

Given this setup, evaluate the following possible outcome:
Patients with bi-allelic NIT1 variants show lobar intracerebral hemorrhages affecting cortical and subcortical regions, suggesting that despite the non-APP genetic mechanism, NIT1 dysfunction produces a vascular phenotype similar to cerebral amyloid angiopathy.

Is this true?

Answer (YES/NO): NO